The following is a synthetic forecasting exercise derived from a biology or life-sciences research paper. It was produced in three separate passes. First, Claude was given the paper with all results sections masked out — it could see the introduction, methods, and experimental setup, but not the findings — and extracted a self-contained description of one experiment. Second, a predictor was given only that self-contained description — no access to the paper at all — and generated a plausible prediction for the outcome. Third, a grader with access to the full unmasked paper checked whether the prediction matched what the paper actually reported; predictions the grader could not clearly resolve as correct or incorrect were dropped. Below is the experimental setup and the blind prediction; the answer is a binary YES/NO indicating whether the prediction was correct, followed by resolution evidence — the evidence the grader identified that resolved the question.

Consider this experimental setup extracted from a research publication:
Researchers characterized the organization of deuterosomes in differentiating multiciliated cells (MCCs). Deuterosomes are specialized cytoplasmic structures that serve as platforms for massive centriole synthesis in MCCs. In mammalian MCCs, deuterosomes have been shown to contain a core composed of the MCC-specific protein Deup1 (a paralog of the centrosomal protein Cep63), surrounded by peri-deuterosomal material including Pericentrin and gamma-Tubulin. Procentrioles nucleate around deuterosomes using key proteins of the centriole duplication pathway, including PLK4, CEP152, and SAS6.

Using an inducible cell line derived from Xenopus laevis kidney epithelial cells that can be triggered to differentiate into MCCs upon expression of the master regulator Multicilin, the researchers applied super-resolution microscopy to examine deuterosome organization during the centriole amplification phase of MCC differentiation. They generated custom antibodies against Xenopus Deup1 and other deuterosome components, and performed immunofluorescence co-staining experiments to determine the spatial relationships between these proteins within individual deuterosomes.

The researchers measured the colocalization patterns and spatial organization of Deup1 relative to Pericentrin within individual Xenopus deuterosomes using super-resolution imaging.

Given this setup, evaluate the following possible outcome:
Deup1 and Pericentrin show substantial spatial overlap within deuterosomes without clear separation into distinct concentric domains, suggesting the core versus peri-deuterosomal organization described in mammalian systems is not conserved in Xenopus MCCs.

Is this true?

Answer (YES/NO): NO